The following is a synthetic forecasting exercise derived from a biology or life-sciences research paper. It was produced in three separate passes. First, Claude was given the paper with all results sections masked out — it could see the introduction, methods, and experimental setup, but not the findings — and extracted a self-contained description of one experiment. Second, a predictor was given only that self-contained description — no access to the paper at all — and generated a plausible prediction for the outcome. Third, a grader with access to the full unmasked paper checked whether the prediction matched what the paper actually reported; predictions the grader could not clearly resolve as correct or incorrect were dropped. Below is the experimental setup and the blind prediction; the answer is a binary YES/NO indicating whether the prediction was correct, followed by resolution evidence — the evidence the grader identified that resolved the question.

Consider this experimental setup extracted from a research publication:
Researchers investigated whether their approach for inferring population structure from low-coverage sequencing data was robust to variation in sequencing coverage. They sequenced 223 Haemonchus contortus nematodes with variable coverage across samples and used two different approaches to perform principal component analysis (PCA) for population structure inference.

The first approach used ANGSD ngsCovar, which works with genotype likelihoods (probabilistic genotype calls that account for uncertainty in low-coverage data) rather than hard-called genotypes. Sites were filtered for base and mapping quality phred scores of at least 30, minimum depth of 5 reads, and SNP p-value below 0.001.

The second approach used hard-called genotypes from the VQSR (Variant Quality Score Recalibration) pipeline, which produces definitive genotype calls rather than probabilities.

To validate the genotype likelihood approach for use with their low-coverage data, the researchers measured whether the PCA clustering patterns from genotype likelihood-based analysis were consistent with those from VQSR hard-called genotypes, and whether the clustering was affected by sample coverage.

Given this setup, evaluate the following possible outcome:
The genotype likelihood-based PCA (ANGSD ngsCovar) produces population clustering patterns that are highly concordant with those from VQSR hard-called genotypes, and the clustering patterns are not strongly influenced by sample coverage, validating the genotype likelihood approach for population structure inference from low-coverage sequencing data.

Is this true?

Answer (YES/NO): YES